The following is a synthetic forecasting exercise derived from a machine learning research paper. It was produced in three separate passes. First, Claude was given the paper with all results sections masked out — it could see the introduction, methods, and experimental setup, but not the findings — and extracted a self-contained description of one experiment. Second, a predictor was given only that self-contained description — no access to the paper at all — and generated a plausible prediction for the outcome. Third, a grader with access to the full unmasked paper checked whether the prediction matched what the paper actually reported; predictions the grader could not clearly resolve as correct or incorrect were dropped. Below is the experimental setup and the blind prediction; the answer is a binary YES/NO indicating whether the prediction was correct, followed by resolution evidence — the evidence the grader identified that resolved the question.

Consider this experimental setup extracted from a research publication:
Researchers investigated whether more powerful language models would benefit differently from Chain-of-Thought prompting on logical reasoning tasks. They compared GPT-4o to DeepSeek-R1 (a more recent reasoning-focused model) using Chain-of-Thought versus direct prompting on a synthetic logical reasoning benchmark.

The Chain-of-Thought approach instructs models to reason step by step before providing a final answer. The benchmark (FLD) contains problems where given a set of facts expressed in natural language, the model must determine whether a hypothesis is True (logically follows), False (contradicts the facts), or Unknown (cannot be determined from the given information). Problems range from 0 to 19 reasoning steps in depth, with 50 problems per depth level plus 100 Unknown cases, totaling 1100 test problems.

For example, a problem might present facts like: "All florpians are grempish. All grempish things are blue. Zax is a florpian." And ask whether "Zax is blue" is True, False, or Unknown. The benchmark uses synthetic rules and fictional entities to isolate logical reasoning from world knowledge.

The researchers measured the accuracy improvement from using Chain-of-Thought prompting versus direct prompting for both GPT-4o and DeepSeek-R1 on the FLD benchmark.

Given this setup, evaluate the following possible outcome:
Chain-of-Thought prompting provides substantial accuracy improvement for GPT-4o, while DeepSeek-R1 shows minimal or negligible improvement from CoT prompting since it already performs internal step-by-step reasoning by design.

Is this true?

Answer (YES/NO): NO